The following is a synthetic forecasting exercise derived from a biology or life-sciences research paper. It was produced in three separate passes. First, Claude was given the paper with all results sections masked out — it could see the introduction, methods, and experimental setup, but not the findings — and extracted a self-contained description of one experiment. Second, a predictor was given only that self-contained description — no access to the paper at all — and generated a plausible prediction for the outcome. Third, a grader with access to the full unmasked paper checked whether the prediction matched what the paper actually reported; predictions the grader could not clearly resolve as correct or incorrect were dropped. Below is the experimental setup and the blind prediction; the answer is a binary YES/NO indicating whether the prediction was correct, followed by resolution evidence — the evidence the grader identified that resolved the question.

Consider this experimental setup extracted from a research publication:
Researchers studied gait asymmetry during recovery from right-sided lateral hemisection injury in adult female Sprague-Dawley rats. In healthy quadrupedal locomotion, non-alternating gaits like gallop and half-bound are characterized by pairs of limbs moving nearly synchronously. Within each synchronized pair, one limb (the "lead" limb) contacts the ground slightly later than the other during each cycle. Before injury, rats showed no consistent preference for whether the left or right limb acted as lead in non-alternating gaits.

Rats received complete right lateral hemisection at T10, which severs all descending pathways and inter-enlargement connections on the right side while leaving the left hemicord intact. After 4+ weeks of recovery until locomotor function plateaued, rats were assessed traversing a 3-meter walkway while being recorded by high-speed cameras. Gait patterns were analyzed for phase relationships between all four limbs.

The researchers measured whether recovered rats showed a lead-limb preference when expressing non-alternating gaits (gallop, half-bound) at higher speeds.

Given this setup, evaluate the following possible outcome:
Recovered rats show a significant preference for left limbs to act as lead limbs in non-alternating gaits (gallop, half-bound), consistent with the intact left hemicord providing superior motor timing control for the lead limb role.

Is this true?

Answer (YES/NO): YES